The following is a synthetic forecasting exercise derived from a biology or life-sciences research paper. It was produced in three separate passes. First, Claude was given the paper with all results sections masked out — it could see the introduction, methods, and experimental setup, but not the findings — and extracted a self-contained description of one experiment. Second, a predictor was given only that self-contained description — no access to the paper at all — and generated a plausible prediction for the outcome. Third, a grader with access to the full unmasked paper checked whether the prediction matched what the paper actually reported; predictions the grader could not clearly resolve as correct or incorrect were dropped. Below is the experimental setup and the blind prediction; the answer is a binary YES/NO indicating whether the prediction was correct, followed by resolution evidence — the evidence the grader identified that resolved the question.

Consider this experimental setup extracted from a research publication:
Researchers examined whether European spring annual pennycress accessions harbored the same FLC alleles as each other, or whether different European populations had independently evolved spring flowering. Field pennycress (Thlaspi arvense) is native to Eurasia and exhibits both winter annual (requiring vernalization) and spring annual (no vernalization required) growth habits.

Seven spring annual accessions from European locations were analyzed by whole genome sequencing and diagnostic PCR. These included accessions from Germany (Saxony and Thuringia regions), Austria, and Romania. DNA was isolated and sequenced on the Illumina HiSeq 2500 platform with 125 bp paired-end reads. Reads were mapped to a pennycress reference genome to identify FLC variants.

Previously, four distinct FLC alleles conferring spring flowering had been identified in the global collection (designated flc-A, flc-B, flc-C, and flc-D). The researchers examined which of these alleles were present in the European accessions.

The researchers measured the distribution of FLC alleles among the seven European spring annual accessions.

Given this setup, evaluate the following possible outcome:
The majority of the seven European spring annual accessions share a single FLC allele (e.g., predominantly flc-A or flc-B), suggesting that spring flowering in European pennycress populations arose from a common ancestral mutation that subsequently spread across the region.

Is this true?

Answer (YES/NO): NO